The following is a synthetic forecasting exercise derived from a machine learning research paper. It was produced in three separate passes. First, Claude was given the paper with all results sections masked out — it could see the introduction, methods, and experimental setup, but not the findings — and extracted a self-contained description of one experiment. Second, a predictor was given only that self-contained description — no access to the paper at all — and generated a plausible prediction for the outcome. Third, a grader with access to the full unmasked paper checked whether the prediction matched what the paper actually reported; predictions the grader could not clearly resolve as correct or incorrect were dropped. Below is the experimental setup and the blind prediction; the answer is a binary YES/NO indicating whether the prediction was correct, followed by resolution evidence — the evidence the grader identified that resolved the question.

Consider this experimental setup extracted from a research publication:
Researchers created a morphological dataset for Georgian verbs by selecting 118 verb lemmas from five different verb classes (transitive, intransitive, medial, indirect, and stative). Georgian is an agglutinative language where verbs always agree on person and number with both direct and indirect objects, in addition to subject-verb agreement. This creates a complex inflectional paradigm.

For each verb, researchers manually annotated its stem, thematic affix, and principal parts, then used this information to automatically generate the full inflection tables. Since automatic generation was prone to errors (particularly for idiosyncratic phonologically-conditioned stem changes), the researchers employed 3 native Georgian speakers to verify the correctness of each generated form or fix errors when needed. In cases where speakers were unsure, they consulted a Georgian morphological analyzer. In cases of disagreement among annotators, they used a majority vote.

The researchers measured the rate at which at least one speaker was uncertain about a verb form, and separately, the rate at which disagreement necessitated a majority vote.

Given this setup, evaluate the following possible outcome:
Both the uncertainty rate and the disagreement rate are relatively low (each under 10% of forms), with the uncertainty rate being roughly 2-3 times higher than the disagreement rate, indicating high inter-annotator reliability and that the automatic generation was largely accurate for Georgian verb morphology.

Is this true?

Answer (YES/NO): NO